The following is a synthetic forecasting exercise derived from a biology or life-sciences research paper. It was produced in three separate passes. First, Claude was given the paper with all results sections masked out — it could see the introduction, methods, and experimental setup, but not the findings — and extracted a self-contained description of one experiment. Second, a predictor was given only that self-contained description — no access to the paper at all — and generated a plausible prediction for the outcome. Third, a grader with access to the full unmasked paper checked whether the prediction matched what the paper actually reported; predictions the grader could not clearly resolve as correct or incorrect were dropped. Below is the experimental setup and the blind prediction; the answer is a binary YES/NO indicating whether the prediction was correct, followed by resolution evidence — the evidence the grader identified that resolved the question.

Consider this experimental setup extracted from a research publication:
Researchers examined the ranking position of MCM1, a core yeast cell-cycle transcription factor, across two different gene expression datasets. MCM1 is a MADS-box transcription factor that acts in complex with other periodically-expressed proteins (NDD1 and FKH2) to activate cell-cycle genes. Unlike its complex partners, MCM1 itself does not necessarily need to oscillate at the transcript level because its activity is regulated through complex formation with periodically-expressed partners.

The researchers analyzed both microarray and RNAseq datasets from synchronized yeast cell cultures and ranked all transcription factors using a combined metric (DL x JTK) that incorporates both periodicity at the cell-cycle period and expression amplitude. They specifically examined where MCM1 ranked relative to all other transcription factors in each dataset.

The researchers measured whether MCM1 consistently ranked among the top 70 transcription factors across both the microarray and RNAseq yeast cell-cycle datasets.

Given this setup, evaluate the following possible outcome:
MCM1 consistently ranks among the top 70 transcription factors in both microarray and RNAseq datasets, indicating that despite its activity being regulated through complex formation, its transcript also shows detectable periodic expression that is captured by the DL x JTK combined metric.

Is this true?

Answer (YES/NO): NO